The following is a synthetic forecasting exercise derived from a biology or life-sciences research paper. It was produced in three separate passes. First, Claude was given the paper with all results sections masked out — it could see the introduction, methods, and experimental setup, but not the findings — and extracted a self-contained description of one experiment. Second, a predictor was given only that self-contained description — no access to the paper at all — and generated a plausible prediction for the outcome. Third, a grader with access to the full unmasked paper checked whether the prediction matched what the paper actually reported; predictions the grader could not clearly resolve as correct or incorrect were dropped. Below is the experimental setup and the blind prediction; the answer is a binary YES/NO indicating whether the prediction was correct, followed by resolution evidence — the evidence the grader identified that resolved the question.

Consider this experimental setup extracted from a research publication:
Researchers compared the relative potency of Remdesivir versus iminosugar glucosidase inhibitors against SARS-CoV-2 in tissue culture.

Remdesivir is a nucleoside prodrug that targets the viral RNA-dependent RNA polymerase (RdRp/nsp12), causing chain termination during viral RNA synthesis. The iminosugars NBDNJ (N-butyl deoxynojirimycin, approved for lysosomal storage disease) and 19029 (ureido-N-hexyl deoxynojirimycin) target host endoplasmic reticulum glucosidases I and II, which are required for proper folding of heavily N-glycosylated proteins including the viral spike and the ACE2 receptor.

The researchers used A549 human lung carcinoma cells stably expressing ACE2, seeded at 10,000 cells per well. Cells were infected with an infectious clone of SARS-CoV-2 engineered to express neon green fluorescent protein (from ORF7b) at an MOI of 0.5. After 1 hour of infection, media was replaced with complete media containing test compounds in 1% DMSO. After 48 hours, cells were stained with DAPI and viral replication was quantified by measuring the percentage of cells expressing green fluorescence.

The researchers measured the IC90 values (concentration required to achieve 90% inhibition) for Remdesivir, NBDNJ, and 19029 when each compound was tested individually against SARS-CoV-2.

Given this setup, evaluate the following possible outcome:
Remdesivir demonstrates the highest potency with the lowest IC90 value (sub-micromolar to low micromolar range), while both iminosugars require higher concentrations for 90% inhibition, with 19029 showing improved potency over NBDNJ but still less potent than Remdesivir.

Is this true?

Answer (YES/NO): YES